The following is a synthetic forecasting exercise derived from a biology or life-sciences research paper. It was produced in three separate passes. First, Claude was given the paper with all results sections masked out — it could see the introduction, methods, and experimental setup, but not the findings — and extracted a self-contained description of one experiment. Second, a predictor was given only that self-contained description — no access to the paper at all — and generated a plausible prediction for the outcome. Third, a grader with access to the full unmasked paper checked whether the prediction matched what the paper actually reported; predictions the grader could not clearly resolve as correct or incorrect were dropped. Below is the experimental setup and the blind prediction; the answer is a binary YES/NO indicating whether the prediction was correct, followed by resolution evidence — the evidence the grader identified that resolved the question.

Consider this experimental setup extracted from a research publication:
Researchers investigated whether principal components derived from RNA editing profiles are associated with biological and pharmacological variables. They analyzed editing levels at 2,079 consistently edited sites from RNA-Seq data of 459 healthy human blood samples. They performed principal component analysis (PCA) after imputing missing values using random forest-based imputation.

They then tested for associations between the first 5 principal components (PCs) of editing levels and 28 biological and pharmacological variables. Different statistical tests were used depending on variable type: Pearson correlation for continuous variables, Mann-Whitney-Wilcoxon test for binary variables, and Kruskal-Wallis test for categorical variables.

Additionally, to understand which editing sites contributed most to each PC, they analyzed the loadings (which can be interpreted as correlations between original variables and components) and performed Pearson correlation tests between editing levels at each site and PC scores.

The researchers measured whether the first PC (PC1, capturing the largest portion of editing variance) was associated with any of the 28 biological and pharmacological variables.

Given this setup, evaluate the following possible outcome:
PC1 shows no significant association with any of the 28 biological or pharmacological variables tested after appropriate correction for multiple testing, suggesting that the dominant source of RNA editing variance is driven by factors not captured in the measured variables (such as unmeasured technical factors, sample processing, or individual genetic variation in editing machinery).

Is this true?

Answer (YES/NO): NO